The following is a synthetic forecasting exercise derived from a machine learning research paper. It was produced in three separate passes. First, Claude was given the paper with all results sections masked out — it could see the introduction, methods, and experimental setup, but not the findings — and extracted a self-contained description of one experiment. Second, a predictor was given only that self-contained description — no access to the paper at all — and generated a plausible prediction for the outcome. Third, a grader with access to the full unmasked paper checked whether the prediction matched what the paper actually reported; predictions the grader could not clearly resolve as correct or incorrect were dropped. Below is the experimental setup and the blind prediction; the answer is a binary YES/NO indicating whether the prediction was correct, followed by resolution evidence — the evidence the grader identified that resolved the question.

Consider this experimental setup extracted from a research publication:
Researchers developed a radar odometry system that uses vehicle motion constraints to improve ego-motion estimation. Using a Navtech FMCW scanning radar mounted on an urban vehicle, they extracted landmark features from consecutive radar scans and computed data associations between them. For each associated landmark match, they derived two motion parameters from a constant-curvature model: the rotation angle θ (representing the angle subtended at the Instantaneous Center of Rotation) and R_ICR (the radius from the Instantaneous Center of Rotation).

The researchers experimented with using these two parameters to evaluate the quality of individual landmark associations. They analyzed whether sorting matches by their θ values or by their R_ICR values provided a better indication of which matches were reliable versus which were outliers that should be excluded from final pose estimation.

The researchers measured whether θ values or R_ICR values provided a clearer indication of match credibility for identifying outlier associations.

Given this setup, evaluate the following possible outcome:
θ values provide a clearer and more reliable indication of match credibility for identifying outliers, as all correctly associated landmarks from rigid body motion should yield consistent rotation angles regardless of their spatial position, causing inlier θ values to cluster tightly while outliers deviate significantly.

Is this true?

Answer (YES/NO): YES